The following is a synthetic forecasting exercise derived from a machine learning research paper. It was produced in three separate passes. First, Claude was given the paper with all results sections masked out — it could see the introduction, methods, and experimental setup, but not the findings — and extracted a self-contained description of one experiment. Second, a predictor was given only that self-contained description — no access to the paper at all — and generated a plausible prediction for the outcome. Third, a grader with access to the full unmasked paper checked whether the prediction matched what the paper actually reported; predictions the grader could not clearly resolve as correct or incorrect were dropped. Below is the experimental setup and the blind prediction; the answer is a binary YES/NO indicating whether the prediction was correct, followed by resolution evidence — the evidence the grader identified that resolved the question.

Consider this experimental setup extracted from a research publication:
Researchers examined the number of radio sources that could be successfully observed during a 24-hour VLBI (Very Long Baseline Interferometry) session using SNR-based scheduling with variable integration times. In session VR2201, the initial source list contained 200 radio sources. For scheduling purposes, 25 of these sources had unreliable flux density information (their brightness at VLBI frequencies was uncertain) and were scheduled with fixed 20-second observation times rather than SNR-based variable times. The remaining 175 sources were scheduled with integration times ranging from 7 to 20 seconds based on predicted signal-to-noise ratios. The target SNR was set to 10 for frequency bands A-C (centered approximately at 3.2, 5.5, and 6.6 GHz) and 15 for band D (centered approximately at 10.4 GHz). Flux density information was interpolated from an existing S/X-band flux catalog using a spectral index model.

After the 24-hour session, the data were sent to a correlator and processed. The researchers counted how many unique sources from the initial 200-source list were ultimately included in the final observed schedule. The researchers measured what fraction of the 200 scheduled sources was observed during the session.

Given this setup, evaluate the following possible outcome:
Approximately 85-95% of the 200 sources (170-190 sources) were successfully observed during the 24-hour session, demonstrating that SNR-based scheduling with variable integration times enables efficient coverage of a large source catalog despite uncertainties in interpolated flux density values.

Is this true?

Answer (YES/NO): YES